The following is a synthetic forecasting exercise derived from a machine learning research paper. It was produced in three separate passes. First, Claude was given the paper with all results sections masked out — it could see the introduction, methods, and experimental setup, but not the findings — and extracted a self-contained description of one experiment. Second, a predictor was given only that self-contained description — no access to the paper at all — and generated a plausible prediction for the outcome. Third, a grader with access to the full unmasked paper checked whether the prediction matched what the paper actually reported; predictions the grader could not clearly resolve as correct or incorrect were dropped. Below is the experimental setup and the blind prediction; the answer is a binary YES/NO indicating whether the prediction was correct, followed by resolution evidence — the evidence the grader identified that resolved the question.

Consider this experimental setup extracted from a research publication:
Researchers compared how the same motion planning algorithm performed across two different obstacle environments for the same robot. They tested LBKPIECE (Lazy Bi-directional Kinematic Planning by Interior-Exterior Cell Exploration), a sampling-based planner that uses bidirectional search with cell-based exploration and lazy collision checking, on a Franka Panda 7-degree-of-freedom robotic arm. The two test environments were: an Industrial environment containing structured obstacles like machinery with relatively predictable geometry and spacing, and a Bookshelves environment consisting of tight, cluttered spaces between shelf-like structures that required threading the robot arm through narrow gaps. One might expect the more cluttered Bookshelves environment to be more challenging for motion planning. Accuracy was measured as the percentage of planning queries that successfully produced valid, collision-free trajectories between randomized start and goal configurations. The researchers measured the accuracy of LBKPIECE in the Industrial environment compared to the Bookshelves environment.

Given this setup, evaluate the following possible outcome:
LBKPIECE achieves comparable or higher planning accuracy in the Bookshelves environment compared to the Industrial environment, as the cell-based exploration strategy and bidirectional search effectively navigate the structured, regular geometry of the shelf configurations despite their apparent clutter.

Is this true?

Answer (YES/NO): YES